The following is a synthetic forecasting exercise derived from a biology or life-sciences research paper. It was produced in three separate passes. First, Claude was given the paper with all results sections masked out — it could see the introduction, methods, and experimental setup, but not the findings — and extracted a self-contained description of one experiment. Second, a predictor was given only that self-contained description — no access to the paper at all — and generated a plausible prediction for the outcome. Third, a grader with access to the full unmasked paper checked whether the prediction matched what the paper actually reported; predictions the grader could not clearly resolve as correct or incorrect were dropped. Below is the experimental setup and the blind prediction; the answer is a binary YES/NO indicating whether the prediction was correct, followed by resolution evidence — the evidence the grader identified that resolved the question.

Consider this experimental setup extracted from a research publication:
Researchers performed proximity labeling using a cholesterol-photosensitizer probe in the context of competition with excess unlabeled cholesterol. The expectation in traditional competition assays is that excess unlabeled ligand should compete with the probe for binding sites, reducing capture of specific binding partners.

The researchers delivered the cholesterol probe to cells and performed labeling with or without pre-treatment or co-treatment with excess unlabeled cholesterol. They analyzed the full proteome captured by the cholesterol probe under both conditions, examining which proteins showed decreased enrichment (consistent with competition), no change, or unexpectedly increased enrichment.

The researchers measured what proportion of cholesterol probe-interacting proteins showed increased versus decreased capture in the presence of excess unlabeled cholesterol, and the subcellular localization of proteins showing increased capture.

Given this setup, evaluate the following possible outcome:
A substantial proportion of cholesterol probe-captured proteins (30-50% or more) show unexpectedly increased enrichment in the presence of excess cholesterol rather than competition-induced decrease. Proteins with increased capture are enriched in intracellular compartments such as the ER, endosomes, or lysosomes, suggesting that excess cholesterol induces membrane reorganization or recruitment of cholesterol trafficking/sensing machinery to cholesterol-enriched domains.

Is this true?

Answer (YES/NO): NO